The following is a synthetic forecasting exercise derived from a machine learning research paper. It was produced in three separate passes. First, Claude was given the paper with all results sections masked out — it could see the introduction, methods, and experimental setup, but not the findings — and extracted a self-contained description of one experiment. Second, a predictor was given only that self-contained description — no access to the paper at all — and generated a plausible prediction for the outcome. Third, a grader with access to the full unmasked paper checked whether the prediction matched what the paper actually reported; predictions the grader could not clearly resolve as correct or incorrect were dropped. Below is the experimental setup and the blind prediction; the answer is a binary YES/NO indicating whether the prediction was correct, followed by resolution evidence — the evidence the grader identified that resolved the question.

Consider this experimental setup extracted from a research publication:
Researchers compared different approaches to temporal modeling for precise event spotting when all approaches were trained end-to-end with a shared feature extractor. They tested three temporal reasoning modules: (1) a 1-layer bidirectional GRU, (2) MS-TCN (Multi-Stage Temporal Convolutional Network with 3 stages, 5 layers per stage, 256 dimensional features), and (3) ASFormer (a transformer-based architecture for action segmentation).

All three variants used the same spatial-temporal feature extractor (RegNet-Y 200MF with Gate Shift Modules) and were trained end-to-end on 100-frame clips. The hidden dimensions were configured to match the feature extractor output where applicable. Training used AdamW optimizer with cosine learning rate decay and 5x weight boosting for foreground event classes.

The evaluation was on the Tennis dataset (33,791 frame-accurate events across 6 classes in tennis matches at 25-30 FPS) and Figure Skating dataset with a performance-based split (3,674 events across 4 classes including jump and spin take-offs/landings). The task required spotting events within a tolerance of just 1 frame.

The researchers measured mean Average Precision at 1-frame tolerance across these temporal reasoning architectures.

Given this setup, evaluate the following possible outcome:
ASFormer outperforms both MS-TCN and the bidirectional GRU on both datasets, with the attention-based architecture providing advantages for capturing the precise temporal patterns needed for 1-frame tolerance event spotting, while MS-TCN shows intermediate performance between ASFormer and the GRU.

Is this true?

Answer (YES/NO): NO